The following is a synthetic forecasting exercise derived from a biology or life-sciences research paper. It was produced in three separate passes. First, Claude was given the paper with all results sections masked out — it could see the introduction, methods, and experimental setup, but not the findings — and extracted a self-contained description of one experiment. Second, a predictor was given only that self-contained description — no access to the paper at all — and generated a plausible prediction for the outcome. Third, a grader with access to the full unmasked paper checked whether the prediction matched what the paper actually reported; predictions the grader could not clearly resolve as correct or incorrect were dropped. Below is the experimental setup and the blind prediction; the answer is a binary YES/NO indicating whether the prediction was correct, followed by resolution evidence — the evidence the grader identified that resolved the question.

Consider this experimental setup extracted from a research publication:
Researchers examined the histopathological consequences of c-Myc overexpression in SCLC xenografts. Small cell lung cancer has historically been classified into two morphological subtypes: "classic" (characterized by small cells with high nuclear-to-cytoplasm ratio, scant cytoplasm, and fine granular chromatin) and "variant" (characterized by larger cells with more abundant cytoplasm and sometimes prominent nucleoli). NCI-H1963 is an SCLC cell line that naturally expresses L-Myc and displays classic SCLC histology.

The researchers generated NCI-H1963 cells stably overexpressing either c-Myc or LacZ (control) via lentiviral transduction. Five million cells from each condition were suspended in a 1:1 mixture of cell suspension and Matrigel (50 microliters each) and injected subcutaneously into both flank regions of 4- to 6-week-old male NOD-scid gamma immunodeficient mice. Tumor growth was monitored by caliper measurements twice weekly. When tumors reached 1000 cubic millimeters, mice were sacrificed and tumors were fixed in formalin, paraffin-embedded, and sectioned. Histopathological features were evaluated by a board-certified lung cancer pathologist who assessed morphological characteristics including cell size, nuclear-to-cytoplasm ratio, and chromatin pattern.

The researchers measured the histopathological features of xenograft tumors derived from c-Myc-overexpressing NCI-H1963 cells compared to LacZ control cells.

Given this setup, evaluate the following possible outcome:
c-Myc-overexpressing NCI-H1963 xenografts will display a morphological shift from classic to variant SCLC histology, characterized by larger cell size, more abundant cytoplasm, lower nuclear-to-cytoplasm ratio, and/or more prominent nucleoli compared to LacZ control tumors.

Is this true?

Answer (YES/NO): YES